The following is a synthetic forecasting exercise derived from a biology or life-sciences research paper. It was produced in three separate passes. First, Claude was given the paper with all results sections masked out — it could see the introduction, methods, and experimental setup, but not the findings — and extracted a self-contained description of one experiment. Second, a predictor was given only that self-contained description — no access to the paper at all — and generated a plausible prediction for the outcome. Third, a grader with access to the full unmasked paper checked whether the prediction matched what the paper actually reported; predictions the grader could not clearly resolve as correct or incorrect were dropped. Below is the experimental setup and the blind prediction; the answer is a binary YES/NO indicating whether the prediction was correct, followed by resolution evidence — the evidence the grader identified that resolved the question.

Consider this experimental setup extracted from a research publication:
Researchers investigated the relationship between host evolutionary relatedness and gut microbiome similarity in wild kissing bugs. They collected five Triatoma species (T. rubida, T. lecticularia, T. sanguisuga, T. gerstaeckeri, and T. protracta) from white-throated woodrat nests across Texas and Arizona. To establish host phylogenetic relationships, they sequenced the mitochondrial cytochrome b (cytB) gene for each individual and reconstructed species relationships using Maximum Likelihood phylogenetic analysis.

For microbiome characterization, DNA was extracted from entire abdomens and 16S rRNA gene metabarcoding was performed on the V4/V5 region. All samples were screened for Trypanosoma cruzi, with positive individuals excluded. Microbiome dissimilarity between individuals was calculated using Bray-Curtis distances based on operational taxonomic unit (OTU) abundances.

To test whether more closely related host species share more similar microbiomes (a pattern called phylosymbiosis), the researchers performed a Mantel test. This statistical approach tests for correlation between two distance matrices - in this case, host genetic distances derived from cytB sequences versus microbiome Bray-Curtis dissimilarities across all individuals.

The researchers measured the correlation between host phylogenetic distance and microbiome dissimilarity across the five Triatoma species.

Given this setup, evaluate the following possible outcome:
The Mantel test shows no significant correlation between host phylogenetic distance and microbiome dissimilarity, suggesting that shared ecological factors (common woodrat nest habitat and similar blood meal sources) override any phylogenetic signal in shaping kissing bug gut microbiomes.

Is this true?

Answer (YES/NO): NO